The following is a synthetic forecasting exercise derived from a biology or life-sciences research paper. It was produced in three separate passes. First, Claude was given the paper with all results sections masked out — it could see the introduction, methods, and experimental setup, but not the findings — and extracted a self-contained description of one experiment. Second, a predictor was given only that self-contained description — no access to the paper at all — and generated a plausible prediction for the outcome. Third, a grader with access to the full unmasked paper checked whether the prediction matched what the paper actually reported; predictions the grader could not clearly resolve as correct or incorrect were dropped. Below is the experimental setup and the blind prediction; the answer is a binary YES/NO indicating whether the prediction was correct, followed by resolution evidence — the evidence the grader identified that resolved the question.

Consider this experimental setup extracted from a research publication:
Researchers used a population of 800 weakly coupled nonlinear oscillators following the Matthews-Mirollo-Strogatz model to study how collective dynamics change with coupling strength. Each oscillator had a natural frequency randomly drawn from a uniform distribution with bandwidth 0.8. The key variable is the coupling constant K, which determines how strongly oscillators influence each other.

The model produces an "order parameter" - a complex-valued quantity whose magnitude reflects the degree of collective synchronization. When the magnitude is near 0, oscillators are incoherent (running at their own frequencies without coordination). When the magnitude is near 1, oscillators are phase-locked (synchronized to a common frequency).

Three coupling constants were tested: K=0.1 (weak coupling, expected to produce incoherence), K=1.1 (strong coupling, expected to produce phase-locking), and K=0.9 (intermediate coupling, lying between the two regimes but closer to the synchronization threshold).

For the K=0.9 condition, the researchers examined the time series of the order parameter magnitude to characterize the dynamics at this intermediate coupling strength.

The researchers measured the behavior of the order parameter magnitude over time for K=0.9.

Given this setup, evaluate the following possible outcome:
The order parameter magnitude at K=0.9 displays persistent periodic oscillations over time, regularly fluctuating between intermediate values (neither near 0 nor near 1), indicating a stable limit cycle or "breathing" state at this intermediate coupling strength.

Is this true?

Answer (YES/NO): NO